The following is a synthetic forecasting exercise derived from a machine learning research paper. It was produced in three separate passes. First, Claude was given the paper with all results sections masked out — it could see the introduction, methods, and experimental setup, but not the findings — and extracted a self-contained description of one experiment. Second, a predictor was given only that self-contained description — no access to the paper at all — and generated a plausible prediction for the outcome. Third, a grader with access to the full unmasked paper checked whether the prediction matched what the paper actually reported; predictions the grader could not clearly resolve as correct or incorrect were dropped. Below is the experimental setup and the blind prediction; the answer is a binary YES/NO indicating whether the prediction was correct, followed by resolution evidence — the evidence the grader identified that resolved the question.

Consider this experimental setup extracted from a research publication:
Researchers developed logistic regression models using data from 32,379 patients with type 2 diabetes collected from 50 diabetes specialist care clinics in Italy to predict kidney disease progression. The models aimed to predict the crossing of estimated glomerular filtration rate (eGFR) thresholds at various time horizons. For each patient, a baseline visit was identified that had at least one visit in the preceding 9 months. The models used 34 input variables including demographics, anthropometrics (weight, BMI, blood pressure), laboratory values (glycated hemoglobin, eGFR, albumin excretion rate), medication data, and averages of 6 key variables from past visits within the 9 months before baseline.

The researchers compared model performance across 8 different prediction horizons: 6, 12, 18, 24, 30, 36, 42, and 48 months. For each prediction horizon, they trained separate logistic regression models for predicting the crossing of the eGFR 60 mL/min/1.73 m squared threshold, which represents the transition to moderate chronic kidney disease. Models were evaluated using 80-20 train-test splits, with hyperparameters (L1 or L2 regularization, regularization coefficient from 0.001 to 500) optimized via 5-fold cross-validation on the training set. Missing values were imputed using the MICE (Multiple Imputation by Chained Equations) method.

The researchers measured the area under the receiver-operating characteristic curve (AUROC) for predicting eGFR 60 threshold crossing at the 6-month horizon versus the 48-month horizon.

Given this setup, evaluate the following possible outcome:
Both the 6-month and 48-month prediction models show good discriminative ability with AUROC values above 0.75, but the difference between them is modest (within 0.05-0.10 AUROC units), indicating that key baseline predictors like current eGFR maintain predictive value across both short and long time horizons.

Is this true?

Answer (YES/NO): YES